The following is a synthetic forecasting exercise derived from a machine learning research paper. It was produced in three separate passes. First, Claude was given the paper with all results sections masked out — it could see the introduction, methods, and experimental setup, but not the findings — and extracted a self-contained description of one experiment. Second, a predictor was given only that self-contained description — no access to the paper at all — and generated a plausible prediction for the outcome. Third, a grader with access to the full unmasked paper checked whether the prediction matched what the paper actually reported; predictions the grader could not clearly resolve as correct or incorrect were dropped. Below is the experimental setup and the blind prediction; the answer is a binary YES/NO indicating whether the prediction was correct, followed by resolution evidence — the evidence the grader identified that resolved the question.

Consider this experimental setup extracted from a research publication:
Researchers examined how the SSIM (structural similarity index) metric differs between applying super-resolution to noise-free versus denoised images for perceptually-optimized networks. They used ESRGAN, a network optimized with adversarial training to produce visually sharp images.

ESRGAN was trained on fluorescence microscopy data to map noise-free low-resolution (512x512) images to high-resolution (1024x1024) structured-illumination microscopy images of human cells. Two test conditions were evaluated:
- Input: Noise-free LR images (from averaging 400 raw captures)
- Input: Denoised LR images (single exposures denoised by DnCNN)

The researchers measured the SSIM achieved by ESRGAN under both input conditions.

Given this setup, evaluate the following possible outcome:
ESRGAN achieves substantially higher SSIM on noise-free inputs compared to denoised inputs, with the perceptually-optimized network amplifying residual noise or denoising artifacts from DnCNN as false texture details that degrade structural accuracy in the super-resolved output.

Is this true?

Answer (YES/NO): YES